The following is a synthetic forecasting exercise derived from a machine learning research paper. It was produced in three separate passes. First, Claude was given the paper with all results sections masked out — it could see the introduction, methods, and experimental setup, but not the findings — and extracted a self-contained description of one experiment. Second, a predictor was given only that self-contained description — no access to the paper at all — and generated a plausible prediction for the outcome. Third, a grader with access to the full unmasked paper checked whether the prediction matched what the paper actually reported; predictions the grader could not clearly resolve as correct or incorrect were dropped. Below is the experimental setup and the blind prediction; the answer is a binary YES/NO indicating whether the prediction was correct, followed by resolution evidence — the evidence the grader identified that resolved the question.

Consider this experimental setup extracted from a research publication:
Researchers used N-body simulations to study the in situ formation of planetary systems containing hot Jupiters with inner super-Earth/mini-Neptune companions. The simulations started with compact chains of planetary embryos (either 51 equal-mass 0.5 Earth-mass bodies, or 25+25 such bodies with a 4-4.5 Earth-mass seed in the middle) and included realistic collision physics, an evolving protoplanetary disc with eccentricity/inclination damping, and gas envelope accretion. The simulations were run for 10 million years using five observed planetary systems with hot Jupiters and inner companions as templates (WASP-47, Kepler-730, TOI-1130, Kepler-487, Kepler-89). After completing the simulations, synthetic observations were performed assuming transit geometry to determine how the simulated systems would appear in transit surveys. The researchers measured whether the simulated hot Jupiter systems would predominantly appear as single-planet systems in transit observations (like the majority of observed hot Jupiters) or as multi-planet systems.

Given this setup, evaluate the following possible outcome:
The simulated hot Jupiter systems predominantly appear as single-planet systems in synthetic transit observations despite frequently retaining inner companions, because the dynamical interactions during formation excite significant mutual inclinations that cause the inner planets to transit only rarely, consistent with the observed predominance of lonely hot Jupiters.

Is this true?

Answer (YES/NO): NO